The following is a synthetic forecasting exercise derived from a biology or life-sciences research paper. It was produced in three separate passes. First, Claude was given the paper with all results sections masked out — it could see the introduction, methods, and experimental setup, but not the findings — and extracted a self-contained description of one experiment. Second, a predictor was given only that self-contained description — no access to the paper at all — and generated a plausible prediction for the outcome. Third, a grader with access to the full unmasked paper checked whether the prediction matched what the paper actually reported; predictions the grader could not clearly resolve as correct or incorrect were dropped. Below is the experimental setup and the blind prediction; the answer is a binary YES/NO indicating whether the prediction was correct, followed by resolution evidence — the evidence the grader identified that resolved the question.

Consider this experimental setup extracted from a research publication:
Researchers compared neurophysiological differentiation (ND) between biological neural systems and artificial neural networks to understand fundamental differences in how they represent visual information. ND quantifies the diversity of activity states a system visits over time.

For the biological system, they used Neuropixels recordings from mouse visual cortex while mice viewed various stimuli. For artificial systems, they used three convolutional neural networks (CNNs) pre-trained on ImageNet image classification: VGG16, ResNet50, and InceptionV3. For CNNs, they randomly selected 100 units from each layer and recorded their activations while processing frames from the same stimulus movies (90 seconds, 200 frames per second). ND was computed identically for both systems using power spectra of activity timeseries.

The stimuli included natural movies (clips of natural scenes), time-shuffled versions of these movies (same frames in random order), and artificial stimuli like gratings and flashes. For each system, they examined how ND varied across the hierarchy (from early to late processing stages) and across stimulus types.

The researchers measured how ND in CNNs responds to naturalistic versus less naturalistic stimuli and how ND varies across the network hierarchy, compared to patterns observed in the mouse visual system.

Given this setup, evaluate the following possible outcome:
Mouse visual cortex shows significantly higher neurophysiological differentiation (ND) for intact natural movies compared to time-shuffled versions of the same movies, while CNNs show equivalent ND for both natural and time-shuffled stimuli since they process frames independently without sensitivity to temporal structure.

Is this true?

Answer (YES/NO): NO